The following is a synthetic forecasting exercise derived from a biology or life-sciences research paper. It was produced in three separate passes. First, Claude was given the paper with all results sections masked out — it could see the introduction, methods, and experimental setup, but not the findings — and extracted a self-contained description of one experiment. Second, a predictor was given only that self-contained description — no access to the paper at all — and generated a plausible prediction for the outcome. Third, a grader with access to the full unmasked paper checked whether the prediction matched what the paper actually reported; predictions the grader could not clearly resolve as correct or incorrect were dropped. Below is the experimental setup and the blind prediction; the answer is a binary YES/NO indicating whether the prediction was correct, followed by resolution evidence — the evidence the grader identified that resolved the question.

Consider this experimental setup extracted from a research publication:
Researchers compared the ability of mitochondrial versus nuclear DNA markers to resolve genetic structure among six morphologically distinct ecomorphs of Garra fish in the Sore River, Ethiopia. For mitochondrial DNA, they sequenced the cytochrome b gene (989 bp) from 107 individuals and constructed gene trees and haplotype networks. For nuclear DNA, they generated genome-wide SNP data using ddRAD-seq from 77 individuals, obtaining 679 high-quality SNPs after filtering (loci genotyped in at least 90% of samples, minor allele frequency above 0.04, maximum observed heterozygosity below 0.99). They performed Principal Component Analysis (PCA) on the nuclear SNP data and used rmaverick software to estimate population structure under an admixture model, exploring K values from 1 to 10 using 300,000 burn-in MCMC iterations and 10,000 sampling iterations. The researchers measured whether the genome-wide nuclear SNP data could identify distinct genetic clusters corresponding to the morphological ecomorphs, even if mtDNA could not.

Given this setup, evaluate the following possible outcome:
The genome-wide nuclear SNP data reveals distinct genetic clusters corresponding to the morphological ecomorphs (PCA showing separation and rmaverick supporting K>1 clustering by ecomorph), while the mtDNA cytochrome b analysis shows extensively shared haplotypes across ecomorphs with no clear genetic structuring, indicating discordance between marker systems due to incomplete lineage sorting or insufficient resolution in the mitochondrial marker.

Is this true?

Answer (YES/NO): YES